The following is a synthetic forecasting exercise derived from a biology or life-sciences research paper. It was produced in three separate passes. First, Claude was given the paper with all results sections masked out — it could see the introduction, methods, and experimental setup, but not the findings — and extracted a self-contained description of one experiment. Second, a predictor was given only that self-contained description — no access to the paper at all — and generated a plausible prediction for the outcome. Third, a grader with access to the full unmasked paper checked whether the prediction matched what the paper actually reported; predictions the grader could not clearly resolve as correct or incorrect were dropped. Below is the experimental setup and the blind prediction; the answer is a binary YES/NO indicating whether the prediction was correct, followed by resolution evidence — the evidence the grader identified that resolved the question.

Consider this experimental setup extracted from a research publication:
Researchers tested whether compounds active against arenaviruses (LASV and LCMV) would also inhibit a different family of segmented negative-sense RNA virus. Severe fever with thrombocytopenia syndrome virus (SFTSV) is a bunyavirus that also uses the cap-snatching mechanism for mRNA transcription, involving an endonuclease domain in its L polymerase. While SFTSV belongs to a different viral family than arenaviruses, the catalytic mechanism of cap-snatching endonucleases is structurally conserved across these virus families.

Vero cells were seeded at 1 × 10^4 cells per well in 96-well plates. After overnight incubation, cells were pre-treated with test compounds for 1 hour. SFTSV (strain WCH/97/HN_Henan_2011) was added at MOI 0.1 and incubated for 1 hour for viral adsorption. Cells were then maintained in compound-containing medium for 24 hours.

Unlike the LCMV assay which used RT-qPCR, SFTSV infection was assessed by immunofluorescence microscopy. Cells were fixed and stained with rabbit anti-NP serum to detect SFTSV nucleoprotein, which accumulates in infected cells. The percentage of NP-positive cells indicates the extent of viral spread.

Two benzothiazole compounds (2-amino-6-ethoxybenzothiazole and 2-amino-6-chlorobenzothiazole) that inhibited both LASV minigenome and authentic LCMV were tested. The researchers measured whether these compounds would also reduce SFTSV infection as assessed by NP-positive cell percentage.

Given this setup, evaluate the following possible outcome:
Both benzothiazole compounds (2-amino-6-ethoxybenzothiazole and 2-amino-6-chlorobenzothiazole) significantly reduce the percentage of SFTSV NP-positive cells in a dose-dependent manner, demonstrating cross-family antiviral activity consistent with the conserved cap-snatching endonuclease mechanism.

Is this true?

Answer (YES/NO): YES